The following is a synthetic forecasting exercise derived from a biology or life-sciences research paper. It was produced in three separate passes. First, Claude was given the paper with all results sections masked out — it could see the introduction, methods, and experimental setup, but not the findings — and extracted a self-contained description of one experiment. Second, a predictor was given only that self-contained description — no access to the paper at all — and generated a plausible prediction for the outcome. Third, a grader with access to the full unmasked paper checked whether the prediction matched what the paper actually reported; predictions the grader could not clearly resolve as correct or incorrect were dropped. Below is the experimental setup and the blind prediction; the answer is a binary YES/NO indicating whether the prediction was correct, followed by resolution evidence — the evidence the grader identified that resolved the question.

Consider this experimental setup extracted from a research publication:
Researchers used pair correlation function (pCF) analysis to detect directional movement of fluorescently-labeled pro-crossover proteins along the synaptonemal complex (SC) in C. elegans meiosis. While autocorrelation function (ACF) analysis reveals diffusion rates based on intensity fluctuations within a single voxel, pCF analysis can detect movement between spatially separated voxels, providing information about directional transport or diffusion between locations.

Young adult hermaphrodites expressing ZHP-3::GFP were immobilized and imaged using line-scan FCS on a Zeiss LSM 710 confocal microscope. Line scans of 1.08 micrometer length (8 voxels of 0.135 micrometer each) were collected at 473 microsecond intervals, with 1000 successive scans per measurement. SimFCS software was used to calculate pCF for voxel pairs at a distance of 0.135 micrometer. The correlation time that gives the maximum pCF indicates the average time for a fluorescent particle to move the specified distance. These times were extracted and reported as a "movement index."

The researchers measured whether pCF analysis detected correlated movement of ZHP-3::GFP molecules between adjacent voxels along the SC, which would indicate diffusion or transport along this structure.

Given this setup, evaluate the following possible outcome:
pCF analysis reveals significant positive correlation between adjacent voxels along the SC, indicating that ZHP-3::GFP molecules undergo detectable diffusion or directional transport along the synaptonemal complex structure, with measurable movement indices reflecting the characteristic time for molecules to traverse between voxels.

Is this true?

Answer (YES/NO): YES